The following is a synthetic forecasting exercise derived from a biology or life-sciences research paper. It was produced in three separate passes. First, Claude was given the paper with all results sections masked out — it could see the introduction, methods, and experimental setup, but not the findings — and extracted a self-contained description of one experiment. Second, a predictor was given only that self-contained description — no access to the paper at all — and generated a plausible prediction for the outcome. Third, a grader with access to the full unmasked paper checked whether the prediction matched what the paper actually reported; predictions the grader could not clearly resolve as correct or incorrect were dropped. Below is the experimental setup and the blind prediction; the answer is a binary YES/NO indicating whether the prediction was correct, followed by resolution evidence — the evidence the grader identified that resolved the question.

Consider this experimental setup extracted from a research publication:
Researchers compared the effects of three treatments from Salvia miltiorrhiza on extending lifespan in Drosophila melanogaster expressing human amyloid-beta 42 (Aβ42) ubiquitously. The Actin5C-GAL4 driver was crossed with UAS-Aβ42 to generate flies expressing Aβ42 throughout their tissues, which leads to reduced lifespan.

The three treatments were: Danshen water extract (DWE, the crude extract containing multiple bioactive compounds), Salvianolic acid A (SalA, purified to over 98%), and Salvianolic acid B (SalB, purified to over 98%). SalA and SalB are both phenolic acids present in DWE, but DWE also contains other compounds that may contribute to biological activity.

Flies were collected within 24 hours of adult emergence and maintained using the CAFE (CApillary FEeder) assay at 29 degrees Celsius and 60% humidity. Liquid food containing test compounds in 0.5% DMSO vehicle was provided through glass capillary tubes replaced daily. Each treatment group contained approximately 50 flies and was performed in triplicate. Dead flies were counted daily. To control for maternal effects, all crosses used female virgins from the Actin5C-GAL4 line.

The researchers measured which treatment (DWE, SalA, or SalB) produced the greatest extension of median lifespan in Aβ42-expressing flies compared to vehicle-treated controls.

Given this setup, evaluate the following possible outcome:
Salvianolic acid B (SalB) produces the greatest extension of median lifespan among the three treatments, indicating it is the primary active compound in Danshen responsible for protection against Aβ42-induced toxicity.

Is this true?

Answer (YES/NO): NO